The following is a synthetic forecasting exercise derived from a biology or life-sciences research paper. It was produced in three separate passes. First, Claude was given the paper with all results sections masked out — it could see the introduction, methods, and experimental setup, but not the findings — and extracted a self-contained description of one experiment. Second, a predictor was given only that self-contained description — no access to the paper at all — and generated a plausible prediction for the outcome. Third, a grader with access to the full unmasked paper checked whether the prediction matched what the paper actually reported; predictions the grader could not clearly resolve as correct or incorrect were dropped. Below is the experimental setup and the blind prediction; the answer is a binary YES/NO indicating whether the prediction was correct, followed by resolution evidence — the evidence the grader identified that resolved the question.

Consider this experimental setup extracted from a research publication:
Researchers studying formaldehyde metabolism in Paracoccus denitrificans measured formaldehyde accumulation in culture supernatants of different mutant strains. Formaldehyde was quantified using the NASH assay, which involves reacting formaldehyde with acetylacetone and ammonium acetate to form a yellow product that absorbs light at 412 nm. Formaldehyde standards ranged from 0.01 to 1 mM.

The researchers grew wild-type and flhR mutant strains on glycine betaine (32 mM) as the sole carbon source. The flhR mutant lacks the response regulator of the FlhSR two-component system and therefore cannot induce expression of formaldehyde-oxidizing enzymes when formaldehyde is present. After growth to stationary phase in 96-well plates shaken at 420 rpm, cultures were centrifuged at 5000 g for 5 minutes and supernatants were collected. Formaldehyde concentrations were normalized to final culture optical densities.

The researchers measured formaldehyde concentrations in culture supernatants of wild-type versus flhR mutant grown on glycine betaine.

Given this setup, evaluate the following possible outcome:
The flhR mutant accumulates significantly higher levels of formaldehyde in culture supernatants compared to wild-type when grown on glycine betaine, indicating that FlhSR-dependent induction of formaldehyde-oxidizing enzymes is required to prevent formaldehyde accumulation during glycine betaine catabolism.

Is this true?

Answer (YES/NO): YES